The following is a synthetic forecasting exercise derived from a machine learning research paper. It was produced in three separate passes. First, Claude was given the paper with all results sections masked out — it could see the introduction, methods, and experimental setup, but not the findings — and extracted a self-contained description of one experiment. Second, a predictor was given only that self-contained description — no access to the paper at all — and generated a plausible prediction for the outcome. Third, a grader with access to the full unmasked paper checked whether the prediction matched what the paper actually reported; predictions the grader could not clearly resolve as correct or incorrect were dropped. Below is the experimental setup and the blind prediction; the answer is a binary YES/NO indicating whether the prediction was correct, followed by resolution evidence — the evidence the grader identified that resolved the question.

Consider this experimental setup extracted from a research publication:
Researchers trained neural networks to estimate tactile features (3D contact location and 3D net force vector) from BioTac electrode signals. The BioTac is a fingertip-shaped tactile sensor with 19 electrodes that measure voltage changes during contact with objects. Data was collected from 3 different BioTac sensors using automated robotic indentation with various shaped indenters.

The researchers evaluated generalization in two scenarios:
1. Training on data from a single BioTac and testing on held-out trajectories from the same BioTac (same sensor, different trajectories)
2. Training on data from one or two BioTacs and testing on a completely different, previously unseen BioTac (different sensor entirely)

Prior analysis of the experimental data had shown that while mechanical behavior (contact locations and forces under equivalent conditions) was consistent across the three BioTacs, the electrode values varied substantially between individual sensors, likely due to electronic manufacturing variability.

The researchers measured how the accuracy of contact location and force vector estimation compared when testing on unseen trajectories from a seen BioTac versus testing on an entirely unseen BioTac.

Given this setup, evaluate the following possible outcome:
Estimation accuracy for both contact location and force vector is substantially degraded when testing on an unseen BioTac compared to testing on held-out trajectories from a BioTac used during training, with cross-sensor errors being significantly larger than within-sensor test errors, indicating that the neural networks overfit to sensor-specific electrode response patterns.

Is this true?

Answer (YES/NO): NO